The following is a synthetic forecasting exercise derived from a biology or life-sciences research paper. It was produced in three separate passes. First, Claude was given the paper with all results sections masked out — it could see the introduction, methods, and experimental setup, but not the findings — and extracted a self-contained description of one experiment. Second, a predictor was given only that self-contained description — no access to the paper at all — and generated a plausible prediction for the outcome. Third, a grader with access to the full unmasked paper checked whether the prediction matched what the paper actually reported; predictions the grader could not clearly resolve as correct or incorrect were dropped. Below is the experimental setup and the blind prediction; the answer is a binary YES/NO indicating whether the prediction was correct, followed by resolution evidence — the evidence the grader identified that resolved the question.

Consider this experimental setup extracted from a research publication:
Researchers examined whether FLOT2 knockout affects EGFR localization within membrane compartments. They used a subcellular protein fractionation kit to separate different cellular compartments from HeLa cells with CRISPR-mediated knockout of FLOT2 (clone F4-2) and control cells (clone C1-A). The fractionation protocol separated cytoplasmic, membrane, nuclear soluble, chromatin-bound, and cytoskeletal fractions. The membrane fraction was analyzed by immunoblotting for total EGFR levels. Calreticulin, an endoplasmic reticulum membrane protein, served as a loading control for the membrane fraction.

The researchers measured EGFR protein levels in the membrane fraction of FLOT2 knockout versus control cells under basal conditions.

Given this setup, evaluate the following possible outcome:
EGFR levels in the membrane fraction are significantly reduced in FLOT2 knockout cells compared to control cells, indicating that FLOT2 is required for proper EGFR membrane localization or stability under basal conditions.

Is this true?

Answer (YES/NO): YES